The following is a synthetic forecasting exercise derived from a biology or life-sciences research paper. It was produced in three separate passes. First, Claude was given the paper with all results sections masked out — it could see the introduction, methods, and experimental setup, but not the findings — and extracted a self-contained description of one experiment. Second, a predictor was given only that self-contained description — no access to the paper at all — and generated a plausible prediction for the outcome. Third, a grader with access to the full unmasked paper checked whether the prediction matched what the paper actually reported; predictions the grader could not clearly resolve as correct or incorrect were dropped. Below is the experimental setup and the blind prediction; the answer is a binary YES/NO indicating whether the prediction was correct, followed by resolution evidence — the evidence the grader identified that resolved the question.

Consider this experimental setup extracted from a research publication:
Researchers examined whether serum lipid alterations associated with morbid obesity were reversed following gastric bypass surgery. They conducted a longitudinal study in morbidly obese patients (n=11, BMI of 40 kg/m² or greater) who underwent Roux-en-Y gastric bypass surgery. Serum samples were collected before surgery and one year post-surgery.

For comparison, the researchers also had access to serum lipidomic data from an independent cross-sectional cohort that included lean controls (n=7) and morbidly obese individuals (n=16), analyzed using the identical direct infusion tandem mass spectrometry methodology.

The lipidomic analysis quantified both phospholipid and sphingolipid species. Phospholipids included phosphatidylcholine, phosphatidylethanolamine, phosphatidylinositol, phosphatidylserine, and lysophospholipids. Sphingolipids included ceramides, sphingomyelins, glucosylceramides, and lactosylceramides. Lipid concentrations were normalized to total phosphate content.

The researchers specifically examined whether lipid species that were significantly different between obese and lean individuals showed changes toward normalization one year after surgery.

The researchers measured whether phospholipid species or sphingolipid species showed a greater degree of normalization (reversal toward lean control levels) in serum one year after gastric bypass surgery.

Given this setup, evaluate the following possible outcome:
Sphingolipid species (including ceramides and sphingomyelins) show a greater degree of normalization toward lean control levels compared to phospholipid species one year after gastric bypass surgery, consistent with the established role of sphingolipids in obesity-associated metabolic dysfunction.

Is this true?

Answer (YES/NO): YES